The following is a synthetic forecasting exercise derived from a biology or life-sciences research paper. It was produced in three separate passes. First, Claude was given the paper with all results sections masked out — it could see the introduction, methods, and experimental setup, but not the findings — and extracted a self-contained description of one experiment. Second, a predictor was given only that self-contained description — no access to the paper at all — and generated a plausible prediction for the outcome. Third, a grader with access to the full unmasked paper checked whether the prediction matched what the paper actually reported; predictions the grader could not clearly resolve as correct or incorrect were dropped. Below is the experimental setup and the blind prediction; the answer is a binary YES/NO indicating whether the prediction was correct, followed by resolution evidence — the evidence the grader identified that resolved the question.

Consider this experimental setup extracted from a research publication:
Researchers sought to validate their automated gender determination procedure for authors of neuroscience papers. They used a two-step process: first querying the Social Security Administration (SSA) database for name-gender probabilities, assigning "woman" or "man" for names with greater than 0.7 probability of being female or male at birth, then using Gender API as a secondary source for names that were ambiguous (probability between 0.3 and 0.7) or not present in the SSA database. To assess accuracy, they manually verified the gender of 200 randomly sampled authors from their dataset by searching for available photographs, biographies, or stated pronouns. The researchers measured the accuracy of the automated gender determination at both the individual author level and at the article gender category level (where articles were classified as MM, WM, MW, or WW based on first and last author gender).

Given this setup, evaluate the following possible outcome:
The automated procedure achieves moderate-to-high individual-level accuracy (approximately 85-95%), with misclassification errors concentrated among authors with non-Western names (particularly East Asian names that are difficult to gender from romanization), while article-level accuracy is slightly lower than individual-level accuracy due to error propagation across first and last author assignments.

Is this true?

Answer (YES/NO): NO